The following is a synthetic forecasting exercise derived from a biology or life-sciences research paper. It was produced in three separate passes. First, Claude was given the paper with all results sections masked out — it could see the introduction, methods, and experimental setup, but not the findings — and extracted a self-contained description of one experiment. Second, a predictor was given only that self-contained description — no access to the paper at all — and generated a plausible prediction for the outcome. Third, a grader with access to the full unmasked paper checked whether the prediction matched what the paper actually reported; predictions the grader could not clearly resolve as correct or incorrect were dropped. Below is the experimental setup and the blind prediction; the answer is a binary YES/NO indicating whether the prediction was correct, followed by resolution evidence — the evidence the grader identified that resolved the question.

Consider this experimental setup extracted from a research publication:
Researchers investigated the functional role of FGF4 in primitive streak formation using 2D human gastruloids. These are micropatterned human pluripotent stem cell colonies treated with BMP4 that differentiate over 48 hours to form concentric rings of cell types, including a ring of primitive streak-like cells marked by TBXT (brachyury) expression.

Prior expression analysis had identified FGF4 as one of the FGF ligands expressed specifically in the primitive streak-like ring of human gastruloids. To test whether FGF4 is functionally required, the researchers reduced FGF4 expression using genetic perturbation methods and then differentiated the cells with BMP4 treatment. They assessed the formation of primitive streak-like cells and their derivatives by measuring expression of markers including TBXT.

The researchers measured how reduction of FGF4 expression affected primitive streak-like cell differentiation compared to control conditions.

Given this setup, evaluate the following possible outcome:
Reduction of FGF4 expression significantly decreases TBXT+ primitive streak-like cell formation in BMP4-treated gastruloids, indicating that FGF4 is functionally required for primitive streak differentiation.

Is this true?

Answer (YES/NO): YES